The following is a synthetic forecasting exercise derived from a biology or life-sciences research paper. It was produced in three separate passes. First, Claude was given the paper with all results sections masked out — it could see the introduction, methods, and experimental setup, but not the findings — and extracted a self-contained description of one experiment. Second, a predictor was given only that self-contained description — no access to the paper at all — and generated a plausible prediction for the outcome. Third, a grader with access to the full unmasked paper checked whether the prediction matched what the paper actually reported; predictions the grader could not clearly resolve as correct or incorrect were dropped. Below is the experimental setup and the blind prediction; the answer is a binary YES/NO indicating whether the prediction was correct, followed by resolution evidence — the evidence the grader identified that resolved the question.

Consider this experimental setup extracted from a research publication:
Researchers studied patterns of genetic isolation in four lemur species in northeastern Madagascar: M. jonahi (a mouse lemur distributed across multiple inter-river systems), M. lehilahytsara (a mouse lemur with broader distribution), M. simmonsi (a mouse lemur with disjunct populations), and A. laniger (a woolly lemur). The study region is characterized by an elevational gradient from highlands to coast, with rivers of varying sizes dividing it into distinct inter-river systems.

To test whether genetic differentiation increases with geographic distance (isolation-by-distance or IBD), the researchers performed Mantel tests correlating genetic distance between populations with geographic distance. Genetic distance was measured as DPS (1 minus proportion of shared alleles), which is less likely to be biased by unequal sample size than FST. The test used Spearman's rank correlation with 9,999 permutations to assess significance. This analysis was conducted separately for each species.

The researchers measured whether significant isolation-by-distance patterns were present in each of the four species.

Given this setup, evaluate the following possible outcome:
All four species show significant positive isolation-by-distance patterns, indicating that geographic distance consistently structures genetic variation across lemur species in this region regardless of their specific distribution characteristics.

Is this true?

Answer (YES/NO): NO